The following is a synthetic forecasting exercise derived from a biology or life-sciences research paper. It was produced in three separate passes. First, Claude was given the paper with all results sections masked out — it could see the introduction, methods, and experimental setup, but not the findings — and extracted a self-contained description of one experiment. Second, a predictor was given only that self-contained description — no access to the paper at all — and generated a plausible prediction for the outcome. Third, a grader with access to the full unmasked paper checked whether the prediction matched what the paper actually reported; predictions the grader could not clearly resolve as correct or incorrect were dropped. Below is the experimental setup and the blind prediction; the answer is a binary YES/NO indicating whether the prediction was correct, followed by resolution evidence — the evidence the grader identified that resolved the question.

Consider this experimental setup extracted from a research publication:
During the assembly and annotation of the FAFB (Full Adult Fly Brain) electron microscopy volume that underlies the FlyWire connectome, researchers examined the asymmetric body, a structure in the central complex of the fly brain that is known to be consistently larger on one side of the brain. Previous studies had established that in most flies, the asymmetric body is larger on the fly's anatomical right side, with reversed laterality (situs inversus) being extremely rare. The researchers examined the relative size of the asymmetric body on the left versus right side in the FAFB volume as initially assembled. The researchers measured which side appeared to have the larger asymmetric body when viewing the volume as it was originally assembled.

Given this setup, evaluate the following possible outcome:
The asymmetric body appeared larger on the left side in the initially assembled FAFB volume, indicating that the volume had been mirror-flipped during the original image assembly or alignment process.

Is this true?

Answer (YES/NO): YES